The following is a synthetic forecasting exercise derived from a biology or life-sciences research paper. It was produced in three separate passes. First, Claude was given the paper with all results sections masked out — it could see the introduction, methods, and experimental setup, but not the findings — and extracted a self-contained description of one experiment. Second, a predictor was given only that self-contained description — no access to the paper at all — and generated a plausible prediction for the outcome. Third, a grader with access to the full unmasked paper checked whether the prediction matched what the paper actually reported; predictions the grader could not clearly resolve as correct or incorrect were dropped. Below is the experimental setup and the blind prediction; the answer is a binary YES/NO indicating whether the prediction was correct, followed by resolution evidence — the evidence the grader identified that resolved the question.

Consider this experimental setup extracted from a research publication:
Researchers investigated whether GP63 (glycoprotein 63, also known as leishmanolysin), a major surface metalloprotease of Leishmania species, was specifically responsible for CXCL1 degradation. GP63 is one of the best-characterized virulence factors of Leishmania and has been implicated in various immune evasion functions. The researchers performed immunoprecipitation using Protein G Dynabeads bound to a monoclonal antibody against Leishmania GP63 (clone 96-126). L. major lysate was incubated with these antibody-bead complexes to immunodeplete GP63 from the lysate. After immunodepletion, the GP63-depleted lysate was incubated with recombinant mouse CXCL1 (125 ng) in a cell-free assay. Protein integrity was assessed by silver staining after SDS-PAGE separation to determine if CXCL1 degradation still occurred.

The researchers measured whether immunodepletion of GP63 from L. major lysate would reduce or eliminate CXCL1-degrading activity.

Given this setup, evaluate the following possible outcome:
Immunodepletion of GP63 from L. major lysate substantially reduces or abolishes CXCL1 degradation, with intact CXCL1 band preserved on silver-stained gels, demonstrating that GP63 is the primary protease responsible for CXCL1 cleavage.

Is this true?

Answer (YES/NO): NO